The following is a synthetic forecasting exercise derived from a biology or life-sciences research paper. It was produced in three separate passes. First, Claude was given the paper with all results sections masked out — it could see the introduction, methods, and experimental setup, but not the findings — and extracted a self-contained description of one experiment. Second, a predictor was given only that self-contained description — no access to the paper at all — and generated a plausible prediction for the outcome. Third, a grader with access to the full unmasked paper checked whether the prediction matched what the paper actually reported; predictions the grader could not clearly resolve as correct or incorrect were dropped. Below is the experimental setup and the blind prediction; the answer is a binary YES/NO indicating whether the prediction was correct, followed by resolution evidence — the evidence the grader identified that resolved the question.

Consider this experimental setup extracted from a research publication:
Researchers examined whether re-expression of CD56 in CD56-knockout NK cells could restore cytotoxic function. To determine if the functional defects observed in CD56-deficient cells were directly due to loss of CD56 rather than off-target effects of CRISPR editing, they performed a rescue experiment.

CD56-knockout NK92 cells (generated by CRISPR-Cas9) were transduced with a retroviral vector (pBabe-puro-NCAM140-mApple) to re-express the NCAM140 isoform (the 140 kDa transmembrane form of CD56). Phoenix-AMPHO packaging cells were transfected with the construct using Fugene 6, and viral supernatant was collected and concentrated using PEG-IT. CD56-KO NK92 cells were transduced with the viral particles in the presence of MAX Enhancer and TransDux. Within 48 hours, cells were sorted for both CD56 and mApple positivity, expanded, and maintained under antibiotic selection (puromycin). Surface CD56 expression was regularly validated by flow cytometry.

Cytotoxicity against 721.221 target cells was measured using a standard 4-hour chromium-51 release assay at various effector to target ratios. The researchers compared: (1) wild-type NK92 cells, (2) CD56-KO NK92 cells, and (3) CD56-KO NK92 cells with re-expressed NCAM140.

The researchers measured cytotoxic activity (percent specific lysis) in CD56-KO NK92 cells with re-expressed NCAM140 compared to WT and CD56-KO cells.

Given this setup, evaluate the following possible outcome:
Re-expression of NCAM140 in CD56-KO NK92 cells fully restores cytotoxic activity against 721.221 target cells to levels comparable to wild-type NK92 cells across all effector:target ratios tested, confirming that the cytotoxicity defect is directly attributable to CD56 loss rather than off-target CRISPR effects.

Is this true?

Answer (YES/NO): YES